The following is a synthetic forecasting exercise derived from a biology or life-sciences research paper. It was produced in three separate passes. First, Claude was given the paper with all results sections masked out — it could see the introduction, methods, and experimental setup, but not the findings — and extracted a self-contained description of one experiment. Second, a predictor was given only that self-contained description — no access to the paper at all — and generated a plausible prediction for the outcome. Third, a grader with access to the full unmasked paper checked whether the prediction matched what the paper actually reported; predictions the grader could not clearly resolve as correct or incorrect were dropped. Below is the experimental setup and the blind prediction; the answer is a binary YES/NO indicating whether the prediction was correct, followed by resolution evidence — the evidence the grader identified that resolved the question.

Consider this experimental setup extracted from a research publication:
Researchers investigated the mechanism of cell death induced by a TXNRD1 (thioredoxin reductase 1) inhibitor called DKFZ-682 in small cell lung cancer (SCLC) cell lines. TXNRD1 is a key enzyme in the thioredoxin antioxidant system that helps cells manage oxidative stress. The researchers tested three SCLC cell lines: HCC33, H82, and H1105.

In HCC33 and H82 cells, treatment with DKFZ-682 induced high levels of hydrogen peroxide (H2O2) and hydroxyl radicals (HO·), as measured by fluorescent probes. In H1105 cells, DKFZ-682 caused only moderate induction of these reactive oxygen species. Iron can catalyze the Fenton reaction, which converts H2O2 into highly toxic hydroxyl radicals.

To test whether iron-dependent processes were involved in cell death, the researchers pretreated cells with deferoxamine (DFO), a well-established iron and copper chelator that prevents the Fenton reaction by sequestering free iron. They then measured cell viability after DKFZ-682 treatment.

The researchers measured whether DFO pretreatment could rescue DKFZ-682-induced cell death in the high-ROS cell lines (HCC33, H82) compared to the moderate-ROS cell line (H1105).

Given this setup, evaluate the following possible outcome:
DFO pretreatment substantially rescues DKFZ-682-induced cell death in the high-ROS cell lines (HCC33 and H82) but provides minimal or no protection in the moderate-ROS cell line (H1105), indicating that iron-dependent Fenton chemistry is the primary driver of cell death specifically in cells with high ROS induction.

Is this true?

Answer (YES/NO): YES